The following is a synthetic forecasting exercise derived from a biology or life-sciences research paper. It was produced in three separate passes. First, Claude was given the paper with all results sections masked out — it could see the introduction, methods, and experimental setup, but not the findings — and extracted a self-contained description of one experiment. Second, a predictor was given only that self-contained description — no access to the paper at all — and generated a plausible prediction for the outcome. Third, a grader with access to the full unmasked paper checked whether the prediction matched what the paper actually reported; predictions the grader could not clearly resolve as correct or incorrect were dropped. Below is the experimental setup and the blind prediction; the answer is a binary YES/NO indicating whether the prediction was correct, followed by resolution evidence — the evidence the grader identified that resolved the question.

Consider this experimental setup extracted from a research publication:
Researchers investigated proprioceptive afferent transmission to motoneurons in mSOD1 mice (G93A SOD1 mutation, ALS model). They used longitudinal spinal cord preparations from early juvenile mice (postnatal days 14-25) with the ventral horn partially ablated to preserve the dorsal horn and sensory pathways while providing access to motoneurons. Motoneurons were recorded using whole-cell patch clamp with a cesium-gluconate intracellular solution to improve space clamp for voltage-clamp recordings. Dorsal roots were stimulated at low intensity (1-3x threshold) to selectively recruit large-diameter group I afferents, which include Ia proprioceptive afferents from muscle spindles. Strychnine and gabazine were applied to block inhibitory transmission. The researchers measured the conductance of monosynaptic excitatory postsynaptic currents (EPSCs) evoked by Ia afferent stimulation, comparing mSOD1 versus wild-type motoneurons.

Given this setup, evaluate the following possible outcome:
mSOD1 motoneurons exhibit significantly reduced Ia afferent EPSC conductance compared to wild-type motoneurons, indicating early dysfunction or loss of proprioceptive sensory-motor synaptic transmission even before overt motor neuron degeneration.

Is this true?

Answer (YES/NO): NO